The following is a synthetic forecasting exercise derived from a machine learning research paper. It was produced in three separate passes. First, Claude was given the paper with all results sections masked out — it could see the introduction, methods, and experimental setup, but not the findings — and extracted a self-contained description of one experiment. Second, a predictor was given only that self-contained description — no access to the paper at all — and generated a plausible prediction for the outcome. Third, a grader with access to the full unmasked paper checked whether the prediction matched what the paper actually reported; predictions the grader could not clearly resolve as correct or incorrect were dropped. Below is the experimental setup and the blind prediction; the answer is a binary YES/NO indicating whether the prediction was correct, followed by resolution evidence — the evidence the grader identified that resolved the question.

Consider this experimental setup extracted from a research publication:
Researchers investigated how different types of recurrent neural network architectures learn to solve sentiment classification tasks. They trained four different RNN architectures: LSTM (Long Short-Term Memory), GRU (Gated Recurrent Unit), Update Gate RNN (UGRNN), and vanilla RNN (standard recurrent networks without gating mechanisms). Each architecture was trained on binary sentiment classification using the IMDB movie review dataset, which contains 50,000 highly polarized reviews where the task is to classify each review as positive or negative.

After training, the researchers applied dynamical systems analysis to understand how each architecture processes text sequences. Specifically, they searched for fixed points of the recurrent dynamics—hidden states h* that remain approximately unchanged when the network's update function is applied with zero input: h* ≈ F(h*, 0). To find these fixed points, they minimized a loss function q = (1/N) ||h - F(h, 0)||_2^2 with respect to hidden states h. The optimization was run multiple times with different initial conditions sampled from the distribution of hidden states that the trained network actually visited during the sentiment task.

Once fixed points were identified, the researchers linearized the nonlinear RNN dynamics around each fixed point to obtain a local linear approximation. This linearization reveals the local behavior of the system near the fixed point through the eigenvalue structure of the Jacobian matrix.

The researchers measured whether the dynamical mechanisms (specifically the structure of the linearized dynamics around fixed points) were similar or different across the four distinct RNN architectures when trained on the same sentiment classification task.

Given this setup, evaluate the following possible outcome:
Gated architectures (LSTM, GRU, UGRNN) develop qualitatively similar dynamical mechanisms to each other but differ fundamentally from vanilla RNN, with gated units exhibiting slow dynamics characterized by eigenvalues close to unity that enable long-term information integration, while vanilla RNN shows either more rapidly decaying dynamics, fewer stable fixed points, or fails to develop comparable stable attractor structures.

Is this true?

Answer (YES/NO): NO